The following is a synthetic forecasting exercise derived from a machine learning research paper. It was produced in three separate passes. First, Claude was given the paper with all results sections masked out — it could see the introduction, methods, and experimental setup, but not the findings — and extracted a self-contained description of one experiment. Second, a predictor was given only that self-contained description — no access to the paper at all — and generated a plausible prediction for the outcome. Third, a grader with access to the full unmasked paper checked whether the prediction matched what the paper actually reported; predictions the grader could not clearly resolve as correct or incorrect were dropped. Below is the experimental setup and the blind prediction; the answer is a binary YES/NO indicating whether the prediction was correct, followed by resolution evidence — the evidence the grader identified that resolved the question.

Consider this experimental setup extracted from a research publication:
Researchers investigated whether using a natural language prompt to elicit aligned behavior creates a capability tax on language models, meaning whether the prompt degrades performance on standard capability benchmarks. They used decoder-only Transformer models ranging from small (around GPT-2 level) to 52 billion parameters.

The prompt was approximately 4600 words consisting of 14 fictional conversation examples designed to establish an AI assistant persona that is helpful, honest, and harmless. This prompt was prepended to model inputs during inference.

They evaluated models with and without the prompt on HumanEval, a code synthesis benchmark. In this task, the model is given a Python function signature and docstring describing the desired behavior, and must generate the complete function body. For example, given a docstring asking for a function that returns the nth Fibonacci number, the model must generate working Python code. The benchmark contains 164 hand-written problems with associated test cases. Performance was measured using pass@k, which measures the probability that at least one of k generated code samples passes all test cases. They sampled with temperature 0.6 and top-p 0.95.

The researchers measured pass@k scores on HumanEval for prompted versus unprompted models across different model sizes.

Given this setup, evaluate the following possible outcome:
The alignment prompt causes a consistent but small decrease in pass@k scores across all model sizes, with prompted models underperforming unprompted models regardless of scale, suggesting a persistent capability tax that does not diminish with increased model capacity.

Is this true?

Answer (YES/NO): NO